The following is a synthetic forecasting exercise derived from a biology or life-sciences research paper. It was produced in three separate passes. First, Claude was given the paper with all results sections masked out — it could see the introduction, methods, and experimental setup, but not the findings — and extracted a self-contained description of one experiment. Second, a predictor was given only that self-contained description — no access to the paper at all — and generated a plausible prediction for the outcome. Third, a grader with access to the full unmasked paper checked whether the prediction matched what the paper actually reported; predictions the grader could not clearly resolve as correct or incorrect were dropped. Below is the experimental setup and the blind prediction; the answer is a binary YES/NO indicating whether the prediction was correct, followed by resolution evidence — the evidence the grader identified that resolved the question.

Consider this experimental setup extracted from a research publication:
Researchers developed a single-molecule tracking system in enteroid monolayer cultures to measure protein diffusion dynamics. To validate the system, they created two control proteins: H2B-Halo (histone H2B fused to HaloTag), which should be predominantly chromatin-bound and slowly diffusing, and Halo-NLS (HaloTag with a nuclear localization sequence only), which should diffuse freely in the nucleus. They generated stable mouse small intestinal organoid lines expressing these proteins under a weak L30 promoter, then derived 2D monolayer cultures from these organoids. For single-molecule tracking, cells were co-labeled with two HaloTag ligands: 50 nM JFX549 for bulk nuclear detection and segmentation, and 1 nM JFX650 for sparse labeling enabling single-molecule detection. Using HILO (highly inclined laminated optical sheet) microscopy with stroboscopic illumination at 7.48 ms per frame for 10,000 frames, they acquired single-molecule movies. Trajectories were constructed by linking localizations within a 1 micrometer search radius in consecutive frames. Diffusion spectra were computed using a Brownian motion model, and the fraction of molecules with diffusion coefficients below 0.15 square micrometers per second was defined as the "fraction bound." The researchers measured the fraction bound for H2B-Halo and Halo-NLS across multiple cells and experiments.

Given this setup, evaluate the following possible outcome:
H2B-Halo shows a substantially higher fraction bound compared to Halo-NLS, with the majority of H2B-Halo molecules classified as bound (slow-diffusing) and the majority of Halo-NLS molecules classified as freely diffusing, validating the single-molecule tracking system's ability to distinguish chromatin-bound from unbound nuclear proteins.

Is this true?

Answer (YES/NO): YES